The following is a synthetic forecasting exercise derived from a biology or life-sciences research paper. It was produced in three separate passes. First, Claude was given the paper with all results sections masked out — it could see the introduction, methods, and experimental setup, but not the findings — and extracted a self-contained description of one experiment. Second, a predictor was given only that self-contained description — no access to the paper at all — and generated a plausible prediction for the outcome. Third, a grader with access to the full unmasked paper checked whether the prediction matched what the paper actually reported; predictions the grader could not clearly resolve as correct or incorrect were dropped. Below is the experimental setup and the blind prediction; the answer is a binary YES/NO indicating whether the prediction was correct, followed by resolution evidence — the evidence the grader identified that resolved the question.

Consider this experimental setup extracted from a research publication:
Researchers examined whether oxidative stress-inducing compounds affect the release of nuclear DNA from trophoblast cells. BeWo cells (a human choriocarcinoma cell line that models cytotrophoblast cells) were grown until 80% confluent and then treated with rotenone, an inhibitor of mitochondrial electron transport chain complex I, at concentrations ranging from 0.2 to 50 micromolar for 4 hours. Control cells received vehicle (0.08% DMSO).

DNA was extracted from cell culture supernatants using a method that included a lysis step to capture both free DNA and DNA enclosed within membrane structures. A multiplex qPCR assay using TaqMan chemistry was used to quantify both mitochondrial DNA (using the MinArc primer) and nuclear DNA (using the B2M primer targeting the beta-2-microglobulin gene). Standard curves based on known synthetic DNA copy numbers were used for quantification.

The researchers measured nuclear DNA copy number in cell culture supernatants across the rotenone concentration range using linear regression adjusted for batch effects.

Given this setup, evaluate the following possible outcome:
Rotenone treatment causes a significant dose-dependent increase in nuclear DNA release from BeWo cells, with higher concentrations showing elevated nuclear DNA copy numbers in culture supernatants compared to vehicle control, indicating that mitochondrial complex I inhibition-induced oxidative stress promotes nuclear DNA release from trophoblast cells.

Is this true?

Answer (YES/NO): NO